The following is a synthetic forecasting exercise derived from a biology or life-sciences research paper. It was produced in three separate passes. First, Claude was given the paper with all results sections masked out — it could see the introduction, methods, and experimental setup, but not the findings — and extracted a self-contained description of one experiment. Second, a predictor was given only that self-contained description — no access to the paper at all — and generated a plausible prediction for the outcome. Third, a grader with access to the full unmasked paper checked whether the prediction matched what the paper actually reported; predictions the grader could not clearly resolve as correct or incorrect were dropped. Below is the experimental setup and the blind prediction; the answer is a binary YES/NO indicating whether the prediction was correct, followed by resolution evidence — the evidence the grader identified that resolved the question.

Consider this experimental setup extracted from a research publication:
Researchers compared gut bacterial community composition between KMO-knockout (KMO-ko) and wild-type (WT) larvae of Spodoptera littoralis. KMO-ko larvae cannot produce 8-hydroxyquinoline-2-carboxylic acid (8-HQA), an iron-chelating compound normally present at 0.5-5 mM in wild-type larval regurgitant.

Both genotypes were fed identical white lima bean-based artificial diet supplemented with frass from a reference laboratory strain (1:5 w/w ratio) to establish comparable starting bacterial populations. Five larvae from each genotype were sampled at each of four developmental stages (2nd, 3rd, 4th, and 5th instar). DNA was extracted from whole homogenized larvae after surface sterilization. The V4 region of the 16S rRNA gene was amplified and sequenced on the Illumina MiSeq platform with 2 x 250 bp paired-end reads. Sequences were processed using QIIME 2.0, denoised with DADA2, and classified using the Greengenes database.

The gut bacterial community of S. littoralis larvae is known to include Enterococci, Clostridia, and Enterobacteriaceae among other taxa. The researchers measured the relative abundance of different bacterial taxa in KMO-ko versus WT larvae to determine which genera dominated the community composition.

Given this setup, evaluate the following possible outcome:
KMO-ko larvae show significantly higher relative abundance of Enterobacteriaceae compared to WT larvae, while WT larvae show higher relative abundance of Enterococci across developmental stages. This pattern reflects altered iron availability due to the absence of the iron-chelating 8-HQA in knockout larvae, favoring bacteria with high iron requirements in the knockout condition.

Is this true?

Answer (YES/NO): NO